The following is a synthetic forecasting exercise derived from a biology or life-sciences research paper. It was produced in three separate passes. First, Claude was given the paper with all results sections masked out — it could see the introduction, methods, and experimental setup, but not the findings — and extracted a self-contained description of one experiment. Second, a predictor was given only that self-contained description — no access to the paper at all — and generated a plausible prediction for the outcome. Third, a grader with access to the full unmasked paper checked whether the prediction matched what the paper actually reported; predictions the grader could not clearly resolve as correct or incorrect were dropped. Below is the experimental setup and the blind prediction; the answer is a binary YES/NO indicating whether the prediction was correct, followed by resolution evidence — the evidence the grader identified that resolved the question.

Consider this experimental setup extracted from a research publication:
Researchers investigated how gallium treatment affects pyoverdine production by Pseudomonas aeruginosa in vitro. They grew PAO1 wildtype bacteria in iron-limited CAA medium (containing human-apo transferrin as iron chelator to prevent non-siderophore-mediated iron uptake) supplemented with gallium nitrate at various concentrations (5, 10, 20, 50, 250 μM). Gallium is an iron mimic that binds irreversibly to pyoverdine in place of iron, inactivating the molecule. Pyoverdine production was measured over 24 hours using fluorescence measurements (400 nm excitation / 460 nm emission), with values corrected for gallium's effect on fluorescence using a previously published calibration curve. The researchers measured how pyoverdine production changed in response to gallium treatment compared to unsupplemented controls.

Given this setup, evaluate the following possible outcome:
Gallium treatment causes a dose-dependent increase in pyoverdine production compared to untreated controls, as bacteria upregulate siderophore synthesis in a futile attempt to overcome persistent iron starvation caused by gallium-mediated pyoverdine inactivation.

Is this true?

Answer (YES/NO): NO